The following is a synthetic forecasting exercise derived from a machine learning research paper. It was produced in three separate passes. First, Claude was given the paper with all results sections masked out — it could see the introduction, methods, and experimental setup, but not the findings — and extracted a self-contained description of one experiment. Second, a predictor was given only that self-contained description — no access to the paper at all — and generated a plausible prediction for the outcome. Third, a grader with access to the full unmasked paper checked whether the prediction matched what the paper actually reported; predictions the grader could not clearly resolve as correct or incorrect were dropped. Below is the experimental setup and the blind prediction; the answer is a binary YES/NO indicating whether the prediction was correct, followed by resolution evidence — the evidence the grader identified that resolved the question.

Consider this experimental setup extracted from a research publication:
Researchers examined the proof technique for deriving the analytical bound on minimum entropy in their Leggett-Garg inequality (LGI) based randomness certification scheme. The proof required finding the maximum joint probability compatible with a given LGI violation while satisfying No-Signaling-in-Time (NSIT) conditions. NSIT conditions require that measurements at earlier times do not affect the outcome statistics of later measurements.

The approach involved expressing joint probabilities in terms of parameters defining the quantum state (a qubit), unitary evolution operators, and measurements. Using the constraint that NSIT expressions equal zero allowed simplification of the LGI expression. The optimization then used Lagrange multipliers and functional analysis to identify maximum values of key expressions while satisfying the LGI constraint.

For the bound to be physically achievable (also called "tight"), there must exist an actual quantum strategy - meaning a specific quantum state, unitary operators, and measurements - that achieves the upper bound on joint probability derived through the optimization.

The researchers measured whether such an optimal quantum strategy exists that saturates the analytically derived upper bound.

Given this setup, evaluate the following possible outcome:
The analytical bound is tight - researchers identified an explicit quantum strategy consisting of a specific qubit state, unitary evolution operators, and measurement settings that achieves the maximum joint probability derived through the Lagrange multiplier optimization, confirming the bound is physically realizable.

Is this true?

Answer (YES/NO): YES